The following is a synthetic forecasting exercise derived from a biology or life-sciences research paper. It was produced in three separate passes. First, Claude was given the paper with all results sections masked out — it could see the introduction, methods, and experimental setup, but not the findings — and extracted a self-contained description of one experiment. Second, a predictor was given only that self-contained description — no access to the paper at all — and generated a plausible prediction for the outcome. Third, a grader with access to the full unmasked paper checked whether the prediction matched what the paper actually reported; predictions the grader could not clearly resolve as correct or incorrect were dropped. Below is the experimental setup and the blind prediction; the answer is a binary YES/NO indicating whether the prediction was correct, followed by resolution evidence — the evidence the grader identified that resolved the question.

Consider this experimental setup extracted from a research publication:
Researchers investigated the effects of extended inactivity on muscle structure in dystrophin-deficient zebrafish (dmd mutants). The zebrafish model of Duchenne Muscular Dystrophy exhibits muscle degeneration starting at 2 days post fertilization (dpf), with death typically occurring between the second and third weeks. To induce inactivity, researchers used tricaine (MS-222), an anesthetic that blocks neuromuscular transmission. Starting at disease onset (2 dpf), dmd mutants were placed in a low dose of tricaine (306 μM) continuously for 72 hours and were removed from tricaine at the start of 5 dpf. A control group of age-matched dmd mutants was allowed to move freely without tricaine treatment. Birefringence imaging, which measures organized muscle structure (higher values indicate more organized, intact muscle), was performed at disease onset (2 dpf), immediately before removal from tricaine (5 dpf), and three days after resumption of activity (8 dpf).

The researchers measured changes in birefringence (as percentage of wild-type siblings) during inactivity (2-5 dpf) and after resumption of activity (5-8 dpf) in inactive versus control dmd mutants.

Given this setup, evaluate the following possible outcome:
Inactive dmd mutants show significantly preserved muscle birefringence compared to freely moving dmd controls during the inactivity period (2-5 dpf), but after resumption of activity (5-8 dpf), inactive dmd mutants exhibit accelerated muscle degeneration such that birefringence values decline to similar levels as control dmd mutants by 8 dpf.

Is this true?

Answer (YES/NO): YES